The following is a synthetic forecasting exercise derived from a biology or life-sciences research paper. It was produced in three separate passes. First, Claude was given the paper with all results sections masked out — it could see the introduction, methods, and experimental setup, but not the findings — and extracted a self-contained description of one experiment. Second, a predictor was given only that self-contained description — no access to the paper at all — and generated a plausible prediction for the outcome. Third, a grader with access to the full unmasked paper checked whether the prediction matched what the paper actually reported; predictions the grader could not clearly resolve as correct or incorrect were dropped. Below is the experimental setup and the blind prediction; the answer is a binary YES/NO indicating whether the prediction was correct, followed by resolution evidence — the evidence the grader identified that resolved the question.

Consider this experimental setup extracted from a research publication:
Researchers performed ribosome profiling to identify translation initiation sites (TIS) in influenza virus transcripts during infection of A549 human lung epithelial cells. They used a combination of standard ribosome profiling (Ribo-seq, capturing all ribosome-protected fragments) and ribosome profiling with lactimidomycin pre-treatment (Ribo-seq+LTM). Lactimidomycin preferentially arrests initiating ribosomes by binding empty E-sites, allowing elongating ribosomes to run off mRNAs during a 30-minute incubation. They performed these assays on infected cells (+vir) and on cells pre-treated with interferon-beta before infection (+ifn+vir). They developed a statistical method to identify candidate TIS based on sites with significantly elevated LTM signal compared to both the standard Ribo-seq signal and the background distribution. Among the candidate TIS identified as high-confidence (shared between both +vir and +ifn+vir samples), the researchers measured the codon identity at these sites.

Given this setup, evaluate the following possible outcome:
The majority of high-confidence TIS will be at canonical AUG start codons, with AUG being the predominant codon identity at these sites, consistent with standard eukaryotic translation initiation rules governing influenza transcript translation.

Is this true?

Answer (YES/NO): YES